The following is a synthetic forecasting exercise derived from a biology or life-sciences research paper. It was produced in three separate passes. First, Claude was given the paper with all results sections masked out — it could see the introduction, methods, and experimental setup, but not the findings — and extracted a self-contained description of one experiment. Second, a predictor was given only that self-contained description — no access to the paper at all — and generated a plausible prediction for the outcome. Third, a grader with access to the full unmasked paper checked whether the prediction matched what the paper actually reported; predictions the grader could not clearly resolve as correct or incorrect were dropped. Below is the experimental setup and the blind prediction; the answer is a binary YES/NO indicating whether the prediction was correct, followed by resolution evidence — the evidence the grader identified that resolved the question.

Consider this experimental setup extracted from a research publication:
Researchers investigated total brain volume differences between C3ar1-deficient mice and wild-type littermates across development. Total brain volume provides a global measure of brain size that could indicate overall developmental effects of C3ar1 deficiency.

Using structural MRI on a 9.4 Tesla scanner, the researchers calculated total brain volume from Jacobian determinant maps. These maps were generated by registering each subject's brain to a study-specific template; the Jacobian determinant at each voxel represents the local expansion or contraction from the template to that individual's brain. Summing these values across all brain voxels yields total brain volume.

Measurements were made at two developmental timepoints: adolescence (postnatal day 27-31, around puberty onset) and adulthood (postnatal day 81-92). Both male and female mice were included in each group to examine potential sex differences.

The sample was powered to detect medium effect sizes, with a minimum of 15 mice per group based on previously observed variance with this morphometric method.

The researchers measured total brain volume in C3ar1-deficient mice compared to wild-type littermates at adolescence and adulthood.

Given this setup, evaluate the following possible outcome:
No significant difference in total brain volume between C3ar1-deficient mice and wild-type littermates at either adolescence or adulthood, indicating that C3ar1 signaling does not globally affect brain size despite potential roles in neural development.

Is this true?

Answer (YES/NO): YES